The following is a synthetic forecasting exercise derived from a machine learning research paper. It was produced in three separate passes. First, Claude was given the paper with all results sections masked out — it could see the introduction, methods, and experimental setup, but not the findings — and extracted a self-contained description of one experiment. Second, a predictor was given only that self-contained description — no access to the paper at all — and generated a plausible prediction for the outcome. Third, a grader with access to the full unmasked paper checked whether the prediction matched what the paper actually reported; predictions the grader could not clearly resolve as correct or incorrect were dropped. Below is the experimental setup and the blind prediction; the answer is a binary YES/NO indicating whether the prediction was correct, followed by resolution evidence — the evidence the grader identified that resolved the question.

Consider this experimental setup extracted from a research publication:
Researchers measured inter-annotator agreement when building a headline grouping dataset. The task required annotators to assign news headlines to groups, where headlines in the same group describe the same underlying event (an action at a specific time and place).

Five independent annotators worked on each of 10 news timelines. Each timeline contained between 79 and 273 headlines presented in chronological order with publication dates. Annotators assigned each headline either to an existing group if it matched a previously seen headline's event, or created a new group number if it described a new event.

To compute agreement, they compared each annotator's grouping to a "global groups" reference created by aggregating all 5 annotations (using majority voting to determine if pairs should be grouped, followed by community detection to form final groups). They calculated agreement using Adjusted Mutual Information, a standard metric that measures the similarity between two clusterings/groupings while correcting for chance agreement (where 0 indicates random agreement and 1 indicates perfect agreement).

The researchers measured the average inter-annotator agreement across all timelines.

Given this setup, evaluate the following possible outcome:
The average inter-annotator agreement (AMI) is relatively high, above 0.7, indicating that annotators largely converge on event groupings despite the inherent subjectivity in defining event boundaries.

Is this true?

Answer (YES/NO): YES